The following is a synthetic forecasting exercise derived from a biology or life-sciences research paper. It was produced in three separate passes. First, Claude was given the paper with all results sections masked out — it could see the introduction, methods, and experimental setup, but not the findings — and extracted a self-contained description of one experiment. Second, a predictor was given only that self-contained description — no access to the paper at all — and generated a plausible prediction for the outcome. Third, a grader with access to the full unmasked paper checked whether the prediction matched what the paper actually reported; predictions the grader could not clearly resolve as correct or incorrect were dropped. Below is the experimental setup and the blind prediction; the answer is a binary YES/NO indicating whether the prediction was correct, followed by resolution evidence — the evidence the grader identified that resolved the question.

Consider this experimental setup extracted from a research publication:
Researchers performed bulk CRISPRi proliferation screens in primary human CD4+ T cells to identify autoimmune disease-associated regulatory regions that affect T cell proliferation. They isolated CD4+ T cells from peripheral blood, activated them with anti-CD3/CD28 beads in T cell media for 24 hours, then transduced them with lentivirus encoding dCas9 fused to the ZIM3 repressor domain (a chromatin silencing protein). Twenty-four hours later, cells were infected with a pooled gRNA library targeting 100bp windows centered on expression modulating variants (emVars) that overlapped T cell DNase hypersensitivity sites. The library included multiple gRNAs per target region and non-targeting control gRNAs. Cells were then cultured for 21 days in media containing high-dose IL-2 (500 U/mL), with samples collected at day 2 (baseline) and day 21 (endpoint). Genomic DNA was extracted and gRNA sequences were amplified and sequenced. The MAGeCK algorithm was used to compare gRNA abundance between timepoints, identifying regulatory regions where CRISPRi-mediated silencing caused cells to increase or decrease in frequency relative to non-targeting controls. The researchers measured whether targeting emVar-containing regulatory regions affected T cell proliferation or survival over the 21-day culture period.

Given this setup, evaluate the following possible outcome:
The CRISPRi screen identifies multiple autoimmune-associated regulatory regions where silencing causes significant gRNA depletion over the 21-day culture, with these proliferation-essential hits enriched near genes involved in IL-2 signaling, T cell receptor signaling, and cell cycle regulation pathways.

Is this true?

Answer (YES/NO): NO